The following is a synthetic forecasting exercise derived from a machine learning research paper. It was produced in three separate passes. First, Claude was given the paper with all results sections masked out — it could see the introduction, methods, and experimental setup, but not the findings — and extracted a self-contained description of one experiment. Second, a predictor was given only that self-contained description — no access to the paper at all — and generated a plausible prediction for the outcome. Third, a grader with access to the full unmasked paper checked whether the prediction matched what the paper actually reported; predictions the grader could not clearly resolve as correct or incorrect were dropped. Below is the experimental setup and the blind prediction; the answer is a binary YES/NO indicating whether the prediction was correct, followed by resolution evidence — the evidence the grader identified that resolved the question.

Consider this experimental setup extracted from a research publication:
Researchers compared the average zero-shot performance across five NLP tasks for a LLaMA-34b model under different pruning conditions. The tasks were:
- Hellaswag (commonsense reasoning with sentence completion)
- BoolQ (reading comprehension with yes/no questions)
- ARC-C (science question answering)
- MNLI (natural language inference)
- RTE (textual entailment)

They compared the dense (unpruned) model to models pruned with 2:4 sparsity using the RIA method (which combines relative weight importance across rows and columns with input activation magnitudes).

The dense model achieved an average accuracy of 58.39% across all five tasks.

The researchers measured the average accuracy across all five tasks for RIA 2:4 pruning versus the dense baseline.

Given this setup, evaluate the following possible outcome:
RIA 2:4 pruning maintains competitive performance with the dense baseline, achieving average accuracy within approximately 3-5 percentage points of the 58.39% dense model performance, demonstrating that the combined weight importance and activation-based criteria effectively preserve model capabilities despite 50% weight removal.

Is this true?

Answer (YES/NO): NO